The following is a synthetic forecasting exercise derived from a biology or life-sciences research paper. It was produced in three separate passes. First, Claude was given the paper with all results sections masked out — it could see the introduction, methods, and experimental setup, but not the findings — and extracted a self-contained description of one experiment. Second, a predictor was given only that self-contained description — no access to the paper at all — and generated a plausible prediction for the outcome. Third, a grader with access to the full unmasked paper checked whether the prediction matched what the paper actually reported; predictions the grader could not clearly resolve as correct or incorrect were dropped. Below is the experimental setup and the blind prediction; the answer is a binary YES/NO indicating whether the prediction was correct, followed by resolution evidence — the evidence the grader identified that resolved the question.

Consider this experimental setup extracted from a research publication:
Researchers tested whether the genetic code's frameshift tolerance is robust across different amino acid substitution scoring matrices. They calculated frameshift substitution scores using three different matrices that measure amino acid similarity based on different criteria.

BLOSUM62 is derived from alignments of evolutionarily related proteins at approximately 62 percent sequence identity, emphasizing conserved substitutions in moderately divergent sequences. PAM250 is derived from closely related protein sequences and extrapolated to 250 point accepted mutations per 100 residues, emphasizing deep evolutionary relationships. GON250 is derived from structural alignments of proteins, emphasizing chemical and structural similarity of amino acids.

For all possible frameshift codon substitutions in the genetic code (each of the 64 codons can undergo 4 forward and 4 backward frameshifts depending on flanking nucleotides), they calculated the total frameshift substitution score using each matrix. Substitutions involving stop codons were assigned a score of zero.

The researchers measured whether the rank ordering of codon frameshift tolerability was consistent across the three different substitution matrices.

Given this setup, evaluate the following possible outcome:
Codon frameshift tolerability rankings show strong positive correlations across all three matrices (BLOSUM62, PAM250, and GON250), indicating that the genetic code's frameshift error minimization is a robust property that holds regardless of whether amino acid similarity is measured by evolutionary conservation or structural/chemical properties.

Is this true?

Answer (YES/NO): NO